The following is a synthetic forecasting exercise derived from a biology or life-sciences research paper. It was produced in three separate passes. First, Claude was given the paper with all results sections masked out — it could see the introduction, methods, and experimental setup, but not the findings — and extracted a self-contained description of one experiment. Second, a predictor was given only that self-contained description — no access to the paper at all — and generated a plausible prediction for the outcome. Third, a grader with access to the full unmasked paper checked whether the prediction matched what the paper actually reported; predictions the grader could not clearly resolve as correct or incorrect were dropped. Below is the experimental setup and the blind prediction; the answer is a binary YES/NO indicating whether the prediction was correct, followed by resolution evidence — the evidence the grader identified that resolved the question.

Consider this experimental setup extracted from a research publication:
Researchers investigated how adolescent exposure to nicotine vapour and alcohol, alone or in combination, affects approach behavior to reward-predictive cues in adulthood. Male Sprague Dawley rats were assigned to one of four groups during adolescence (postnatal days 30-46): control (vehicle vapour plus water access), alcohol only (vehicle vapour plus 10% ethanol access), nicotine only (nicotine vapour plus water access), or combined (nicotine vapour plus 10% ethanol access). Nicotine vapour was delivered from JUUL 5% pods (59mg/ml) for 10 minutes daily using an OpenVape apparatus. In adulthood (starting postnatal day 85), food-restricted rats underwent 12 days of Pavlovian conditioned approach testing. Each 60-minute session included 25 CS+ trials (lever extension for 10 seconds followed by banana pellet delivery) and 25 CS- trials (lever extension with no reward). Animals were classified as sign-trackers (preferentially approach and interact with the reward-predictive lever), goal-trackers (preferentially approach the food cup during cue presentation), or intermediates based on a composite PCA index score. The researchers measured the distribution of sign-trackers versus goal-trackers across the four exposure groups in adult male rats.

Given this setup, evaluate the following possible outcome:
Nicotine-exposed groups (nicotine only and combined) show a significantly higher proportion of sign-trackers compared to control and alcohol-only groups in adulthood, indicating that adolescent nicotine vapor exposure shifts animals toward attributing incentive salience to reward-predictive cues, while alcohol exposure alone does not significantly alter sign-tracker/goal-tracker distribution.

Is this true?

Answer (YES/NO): YES